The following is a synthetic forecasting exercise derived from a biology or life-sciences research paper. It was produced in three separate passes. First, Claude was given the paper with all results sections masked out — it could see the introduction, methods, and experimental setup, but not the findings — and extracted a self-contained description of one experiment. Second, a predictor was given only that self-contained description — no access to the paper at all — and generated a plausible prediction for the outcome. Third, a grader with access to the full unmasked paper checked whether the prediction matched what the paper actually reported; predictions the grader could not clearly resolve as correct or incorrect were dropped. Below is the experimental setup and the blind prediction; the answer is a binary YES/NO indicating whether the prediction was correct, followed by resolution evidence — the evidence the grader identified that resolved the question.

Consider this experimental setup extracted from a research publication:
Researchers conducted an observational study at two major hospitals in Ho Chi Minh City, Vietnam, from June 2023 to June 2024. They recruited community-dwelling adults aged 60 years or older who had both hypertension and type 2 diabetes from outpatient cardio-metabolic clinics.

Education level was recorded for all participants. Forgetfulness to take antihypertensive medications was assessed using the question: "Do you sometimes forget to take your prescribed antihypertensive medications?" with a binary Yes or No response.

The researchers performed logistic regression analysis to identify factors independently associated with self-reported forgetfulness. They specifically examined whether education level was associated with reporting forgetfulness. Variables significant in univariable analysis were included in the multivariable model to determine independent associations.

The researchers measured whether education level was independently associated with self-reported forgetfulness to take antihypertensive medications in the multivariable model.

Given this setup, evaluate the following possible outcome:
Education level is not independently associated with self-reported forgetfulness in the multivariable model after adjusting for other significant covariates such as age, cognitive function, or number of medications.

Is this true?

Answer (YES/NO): YES